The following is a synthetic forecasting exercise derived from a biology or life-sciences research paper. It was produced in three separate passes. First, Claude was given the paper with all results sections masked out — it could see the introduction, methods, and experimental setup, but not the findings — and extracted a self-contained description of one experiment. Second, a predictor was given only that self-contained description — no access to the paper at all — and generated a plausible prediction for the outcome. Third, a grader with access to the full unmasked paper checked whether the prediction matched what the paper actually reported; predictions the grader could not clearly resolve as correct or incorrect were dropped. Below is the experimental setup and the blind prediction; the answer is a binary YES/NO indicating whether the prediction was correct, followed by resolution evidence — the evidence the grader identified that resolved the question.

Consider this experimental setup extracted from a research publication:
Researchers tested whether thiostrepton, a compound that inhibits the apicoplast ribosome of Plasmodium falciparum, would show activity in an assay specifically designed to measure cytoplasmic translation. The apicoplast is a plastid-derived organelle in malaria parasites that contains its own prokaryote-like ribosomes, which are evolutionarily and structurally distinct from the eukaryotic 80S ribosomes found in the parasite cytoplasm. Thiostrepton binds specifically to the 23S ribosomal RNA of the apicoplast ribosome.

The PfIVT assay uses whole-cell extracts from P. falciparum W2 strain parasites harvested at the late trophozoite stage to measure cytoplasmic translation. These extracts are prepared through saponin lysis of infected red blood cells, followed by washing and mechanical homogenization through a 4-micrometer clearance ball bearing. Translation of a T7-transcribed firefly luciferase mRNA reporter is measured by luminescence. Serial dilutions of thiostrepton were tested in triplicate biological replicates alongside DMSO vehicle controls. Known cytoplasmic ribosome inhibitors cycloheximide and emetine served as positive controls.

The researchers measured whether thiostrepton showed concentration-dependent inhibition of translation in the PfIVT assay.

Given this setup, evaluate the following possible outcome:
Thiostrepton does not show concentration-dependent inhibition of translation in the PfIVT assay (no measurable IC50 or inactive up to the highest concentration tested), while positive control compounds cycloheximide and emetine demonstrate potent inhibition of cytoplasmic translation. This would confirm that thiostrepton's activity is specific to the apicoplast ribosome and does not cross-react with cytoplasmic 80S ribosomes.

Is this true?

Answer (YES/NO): YES